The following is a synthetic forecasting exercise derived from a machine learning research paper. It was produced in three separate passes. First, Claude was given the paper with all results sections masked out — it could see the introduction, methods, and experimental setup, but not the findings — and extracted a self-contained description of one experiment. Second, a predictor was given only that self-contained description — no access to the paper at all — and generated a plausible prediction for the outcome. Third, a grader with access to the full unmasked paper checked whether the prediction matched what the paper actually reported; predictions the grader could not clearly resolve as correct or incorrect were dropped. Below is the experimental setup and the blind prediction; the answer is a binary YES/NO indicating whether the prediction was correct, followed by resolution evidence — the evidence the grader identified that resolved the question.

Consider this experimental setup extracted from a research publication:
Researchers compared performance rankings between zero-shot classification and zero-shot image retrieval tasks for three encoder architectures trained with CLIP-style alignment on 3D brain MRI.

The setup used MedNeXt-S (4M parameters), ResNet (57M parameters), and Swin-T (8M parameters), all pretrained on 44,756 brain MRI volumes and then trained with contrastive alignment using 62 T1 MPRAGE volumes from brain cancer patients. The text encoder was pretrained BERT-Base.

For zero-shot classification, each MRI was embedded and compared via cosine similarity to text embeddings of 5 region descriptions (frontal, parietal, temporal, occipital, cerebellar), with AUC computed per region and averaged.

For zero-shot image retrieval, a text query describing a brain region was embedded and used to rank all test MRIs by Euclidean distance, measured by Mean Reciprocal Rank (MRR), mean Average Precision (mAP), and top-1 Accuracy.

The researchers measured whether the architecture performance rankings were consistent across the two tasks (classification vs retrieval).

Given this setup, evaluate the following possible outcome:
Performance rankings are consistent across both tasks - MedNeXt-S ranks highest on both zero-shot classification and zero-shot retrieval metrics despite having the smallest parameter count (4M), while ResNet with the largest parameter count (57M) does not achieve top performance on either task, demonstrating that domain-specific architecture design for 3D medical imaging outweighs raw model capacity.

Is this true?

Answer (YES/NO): NO